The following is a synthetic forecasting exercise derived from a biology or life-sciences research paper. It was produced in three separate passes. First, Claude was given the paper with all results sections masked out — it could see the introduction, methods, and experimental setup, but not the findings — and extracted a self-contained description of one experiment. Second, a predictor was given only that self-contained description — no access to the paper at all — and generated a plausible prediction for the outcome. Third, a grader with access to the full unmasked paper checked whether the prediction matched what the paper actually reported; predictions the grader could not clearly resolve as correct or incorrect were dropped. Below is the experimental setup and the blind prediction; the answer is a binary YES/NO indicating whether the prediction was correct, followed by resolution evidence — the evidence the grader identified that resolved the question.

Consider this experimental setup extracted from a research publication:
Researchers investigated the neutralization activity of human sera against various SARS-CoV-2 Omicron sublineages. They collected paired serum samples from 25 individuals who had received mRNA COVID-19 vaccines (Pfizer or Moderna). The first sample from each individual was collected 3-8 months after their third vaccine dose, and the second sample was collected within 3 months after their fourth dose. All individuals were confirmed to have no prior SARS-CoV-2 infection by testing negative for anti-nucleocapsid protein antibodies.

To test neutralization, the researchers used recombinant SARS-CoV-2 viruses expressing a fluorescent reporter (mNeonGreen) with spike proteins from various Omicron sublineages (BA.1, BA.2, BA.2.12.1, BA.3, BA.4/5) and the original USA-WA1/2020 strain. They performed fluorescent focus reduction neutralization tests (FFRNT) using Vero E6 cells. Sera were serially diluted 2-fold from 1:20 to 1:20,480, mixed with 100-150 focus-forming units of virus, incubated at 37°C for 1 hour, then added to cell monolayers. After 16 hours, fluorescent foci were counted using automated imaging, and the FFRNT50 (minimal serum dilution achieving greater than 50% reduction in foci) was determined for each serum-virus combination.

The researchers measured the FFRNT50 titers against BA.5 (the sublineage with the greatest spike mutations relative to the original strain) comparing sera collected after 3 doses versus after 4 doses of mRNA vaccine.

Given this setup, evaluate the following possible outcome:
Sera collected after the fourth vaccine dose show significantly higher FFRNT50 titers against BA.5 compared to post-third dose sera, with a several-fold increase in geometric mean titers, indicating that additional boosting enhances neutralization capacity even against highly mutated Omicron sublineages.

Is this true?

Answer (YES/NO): YES